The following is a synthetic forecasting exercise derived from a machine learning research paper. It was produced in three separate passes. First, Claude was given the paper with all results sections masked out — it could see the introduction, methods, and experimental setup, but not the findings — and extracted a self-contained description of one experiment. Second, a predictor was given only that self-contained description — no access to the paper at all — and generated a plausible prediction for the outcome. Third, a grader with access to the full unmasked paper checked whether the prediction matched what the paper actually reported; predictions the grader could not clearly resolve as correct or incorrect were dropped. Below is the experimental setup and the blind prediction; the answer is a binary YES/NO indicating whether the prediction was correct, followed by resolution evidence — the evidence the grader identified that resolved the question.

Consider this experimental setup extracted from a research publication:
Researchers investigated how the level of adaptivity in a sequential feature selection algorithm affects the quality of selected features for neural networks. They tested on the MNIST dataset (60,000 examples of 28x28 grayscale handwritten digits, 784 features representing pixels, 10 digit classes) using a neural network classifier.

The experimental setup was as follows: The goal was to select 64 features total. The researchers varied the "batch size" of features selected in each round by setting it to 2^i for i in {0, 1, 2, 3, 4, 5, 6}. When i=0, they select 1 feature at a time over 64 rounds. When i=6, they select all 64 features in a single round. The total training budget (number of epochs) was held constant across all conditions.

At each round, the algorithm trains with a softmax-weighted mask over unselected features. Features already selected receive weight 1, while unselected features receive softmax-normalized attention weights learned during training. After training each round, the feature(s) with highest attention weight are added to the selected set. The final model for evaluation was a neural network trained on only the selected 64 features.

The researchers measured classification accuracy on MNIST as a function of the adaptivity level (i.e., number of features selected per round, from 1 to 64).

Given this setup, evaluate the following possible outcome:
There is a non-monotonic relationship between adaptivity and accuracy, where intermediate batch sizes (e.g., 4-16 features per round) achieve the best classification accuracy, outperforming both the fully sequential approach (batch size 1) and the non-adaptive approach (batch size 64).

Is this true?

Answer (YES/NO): NO